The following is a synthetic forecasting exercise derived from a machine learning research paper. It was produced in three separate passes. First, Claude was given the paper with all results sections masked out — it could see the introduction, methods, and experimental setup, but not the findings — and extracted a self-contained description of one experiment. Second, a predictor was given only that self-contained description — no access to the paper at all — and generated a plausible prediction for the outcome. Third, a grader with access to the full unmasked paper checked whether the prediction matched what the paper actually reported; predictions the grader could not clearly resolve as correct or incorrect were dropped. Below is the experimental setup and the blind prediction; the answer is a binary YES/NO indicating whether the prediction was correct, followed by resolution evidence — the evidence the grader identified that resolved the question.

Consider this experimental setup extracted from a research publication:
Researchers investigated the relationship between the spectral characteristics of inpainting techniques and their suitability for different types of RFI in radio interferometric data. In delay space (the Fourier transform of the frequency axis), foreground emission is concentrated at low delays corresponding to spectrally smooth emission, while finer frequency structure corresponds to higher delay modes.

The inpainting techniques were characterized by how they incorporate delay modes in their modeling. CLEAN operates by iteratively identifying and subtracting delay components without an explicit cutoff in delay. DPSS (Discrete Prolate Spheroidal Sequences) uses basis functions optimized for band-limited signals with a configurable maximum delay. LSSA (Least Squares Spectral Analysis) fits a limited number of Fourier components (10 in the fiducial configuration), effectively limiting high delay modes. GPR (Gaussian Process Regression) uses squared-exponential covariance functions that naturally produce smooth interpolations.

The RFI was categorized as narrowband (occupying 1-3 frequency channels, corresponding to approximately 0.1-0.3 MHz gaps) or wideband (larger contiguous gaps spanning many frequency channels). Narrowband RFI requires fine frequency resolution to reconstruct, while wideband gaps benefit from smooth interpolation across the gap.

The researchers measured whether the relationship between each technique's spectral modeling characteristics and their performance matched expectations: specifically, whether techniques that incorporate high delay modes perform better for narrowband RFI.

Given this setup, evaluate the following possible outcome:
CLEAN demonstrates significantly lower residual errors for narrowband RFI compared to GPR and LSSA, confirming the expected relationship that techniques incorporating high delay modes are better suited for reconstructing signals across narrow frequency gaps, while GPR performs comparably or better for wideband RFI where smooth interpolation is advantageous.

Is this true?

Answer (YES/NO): NO